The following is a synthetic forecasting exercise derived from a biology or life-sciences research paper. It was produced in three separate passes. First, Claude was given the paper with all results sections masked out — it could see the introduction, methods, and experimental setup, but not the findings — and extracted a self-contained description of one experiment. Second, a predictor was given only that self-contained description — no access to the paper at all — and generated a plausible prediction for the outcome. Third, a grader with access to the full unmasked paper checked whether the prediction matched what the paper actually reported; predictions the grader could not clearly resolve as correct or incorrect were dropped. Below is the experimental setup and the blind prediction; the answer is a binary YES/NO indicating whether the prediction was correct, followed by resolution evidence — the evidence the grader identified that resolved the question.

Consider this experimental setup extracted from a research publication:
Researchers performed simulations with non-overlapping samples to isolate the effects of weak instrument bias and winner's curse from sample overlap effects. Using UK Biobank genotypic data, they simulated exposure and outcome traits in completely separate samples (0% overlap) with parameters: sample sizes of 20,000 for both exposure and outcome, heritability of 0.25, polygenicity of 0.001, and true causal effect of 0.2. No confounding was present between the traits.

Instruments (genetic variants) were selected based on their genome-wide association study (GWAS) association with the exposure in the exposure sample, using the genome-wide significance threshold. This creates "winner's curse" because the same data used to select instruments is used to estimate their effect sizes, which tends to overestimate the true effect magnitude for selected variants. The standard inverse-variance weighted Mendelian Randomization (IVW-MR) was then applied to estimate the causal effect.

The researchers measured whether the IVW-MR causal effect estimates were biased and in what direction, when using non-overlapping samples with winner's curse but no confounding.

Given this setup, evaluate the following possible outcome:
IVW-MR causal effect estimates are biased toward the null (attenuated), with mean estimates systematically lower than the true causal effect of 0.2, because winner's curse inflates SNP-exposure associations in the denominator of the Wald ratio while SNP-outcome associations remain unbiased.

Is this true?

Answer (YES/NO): YES